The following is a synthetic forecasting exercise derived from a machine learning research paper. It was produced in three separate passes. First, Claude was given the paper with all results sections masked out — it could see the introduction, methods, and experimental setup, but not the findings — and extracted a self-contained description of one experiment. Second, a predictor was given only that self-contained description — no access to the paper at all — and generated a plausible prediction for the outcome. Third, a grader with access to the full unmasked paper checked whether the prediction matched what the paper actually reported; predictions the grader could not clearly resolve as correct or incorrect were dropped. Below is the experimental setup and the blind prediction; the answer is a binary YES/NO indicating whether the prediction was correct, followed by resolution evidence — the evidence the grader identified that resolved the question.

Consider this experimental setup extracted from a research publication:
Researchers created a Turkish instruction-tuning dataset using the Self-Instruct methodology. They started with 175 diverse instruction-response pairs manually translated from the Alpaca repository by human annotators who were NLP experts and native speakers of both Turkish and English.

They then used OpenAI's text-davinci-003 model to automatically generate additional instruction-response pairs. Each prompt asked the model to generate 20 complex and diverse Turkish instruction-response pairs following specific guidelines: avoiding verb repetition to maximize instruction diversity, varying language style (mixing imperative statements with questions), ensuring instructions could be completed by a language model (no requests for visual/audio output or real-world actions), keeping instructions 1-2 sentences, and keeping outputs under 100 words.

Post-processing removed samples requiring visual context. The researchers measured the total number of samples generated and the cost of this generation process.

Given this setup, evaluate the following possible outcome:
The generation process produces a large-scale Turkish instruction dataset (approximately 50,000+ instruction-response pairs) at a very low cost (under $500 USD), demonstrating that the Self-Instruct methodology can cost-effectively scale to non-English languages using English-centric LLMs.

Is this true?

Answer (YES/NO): YES